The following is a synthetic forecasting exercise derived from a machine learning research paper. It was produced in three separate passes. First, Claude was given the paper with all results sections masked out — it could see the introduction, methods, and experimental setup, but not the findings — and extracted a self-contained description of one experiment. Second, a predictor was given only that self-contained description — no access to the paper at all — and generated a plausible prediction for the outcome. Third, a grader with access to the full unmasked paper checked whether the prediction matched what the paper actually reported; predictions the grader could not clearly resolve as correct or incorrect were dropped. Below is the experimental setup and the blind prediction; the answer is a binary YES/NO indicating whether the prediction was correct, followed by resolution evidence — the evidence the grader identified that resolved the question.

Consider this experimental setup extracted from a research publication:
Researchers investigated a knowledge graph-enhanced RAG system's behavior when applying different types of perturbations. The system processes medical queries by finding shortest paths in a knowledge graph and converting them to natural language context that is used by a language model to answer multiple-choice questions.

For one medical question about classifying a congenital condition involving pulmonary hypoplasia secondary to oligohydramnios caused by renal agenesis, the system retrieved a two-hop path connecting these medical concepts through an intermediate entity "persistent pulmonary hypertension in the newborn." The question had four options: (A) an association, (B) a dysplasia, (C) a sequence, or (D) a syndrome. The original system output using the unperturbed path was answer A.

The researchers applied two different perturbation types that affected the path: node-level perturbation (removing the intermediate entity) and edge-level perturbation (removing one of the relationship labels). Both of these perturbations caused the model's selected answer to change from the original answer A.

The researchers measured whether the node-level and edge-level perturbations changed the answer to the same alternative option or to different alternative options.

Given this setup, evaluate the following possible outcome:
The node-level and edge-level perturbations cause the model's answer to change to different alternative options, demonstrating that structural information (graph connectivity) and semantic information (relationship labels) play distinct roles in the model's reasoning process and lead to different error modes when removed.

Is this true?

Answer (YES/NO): NO